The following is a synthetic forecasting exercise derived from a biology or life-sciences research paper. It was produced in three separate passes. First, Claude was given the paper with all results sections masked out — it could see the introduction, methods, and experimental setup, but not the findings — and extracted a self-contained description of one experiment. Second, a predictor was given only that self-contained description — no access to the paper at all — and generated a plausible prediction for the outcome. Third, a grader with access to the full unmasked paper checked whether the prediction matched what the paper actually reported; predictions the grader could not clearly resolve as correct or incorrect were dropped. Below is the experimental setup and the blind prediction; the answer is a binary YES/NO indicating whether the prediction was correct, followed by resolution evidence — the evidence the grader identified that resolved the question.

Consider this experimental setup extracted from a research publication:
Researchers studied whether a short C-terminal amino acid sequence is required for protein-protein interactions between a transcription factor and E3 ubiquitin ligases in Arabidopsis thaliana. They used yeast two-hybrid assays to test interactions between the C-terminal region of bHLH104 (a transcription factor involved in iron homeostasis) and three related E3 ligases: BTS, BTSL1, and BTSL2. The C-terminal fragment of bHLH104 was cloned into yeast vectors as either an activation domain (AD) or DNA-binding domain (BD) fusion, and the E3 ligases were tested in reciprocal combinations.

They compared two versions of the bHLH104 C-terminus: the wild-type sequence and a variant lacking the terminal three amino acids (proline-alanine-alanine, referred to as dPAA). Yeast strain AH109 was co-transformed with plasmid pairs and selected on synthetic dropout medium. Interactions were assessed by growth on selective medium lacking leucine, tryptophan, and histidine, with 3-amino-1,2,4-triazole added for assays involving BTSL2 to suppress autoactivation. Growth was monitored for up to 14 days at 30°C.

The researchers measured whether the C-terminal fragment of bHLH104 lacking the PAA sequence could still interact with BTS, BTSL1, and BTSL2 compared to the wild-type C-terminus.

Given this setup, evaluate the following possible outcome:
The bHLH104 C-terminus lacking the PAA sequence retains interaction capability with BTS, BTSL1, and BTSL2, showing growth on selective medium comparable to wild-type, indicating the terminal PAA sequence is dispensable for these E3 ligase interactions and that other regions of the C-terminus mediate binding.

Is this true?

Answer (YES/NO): NO